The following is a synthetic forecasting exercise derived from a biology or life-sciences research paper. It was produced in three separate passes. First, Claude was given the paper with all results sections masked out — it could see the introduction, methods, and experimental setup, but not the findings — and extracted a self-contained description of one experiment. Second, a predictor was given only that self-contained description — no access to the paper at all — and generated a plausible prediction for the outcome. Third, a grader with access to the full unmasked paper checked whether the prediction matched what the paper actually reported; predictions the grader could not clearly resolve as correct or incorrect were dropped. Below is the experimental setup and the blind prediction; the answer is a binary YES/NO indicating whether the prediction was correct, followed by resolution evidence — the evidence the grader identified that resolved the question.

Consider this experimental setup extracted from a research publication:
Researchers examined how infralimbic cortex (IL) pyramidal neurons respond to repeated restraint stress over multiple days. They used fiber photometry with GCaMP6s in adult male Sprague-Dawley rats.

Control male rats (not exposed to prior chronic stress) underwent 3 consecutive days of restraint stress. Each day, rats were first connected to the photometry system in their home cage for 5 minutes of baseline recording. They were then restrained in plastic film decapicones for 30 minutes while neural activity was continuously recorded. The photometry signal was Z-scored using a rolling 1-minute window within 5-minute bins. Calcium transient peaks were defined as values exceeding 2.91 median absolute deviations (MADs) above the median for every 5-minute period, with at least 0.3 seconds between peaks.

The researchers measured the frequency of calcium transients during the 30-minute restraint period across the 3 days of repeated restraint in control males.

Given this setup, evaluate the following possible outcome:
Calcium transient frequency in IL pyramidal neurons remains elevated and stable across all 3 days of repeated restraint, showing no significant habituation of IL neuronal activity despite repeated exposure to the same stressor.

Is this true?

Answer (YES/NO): YES